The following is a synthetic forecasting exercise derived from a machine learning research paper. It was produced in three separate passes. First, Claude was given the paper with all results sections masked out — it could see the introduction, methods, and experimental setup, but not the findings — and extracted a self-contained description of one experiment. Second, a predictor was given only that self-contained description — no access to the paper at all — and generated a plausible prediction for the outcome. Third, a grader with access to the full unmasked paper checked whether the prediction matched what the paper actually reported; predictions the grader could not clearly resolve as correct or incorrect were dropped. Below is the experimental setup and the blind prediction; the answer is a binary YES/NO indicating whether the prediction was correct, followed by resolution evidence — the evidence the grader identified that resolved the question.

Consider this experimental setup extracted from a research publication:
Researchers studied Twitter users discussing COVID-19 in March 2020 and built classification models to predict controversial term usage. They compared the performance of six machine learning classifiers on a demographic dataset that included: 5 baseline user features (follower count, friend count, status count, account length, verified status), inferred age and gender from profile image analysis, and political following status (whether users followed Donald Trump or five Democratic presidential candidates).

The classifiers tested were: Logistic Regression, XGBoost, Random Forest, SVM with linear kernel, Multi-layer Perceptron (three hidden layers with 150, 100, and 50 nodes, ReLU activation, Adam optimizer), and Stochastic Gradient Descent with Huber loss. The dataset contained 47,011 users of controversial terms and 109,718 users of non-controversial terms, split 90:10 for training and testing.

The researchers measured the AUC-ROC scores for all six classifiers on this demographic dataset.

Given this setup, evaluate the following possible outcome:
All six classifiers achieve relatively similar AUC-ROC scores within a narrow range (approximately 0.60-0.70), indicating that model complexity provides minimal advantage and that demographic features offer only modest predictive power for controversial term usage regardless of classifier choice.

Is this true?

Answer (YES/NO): NO